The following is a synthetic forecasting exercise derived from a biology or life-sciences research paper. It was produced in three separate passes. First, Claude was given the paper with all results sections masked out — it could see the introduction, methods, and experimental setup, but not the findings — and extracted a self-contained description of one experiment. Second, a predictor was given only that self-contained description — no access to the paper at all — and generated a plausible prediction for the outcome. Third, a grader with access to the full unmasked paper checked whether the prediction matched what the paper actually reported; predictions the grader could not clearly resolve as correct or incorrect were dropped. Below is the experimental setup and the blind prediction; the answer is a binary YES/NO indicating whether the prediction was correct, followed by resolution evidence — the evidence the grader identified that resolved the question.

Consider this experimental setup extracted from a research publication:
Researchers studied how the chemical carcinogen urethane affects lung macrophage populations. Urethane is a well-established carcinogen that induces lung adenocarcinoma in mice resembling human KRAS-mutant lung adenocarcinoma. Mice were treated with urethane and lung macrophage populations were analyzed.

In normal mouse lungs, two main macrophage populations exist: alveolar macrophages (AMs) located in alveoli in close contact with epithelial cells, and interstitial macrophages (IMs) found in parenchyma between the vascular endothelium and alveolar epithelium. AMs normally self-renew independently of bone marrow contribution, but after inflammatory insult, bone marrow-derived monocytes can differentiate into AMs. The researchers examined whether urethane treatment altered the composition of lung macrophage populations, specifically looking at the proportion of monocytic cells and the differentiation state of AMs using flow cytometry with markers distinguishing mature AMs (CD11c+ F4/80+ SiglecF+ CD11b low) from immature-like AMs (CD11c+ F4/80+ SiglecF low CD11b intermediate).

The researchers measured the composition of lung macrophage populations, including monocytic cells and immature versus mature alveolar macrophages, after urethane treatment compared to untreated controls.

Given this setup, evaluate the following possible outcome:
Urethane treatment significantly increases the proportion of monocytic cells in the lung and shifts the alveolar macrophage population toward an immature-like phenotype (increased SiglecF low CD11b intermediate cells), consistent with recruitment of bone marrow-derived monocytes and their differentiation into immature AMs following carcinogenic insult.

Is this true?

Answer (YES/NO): YES